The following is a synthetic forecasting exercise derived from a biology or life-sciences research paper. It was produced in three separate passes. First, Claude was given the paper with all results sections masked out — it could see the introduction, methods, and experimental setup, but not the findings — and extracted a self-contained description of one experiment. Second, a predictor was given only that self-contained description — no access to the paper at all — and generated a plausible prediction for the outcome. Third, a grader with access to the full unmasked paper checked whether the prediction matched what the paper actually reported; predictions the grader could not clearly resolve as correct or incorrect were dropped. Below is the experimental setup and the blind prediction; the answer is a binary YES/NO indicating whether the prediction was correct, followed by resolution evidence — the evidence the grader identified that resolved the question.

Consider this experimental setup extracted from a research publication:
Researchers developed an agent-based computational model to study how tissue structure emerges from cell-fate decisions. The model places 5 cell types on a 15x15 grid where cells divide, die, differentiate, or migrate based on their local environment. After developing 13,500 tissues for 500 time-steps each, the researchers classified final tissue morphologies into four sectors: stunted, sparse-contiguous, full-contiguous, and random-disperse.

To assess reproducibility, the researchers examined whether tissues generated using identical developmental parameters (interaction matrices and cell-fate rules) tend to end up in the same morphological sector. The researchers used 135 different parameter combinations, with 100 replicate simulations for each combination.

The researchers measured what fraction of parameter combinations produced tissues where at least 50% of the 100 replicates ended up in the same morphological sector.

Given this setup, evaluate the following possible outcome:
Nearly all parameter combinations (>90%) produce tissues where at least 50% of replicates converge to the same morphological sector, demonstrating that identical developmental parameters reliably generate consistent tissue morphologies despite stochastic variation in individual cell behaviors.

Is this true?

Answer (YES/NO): YES